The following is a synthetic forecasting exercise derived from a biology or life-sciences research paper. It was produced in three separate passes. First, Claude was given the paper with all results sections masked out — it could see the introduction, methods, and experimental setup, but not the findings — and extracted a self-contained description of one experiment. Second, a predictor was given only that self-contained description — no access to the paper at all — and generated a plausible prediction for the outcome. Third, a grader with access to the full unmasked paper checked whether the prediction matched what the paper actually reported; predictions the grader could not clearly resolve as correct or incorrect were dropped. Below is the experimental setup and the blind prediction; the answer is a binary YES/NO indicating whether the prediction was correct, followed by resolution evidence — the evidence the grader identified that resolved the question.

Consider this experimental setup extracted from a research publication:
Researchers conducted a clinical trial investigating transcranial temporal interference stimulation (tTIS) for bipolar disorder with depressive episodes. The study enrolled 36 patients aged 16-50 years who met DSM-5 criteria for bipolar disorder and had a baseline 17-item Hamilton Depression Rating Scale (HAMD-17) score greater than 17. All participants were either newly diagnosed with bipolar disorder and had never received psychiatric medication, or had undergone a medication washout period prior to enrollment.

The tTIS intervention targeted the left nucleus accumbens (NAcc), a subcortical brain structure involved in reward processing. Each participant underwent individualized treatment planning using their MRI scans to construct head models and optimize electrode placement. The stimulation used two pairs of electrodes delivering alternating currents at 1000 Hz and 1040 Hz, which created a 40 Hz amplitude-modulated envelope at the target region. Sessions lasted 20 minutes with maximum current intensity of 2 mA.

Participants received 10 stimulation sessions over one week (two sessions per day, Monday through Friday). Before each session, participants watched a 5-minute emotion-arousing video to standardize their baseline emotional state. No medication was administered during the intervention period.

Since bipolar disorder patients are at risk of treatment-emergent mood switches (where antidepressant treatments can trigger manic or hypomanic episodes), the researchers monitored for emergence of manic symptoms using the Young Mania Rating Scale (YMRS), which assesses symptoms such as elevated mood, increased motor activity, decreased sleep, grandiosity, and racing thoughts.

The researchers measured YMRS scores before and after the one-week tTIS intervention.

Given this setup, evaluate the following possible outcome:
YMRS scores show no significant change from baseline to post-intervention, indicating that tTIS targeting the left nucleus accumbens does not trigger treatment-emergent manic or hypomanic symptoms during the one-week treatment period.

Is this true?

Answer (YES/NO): YES